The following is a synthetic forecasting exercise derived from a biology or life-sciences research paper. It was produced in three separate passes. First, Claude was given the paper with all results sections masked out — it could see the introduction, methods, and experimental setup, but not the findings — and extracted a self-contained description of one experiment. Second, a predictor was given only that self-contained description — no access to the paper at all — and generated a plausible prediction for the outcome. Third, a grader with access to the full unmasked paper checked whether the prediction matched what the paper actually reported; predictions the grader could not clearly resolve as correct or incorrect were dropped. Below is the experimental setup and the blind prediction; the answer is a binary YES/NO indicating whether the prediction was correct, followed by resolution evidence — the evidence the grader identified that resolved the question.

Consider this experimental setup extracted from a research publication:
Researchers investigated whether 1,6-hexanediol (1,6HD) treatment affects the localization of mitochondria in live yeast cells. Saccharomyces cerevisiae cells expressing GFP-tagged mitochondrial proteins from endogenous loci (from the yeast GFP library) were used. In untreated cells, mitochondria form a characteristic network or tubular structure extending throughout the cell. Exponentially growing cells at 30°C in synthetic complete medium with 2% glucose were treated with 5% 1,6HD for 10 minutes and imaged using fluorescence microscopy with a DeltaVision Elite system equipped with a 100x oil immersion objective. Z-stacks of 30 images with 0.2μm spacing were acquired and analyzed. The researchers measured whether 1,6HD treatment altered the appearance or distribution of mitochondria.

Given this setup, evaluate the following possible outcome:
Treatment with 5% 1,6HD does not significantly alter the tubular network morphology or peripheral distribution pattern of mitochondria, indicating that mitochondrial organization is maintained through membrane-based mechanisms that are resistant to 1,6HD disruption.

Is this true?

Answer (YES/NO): YES